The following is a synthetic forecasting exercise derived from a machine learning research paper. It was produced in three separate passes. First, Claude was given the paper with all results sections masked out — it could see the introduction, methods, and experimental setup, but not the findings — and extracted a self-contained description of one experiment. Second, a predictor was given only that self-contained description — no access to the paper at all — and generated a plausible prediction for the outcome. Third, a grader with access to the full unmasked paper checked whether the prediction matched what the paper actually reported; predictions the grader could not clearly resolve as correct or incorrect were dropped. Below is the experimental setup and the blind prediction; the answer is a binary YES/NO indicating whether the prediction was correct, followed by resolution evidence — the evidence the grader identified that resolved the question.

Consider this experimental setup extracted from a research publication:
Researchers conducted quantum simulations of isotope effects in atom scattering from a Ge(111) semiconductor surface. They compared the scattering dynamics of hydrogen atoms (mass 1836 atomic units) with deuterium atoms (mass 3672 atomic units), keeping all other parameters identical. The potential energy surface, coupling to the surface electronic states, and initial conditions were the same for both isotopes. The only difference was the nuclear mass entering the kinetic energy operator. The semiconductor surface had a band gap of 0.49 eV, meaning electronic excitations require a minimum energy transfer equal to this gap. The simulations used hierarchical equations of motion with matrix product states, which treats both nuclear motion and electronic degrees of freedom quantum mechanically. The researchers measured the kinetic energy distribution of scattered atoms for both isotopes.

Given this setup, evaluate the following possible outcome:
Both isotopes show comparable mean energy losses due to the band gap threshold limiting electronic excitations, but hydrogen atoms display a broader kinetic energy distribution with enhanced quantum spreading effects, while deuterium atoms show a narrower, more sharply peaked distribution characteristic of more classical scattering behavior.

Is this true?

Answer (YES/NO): NO